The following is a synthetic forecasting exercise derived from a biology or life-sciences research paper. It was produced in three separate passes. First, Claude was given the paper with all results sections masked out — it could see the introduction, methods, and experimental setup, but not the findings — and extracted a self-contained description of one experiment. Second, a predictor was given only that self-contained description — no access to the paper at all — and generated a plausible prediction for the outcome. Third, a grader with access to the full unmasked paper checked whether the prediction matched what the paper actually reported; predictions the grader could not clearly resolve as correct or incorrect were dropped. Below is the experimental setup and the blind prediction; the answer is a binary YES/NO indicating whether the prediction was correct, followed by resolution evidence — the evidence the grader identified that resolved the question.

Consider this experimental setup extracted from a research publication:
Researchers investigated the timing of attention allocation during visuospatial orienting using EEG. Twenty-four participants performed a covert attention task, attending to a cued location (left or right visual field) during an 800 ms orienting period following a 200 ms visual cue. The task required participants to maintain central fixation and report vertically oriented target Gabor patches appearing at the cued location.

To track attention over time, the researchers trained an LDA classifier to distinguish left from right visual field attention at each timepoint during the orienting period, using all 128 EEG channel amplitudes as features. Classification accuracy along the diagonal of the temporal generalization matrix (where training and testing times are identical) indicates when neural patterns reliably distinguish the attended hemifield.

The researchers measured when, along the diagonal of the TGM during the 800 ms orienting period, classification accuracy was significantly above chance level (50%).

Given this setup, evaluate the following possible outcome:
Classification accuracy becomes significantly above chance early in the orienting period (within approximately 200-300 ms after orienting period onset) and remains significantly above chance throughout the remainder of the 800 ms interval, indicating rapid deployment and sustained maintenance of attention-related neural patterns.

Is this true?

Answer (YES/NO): NO